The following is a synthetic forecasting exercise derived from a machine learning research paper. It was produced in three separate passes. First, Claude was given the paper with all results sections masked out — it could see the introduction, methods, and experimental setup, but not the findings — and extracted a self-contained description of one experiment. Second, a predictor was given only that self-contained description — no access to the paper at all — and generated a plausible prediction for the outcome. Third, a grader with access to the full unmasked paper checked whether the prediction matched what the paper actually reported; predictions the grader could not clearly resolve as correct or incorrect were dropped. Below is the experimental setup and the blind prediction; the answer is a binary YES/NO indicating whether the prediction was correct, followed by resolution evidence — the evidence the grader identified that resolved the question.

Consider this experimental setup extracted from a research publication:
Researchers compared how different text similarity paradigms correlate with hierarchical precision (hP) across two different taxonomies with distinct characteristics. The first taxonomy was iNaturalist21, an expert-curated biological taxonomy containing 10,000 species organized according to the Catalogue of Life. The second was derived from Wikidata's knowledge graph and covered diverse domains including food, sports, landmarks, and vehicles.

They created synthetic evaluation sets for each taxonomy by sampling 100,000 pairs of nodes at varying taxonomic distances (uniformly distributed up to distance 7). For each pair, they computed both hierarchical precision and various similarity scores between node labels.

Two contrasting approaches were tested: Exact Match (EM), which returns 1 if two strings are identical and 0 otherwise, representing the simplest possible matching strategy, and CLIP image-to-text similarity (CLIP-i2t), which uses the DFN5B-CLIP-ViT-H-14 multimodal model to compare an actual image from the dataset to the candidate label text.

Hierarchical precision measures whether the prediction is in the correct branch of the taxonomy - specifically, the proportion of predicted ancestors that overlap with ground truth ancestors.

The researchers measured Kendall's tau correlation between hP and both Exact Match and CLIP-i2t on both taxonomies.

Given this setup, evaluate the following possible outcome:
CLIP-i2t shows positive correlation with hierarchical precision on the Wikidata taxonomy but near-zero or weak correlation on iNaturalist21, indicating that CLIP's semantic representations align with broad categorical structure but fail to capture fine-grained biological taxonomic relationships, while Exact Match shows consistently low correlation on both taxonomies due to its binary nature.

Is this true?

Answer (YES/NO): NO